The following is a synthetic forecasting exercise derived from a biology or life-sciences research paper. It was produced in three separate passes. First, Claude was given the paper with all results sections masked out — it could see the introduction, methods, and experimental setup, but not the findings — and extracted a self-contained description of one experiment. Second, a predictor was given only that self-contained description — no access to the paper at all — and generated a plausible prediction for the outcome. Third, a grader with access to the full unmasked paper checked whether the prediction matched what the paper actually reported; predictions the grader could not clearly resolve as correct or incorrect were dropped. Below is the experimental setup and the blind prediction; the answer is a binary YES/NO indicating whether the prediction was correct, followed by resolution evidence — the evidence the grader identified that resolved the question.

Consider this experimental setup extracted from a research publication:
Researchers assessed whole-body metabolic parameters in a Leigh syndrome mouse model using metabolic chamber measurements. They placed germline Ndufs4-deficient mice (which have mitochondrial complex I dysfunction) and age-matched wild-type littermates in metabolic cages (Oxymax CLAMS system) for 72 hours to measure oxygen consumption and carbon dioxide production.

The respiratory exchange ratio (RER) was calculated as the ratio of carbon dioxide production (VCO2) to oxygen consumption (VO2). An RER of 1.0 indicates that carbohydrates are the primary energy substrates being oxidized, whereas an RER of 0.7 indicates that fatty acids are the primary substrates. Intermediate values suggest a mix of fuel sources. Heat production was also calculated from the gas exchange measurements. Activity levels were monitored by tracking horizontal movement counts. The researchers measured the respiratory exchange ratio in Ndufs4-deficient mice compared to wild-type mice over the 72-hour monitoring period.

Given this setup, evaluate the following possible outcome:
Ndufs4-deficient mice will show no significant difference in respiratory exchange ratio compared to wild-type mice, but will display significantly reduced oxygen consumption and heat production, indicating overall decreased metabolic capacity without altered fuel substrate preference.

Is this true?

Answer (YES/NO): NO